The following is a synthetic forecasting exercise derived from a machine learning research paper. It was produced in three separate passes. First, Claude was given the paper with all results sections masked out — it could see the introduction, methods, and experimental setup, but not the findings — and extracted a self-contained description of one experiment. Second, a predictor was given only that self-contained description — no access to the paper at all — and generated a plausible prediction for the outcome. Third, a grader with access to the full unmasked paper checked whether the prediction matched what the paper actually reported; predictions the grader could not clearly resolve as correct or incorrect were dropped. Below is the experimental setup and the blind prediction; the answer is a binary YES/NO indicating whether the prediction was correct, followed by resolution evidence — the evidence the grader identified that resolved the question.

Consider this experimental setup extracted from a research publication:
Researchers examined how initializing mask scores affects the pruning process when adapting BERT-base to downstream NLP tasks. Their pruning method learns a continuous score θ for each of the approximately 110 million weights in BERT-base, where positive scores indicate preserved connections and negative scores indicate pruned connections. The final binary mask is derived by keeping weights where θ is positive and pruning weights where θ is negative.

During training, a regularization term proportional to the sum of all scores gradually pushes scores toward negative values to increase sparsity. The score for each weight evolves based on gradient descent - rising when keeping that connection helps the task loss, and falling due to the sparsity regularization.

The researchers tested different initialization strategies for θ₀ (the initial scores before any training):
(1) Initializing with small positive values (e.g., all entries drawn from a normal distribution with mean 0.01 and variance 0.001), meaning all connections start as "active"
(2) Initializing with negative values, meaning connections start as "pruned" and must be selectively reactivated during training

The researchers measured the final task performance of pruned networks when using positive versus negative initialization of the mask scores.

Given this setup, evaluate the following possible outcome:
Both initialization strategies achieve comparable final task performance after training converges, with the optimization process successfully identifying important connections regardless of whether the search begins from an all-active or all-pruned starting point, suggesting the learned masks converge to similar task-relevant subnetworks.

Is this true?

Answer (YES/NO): NO